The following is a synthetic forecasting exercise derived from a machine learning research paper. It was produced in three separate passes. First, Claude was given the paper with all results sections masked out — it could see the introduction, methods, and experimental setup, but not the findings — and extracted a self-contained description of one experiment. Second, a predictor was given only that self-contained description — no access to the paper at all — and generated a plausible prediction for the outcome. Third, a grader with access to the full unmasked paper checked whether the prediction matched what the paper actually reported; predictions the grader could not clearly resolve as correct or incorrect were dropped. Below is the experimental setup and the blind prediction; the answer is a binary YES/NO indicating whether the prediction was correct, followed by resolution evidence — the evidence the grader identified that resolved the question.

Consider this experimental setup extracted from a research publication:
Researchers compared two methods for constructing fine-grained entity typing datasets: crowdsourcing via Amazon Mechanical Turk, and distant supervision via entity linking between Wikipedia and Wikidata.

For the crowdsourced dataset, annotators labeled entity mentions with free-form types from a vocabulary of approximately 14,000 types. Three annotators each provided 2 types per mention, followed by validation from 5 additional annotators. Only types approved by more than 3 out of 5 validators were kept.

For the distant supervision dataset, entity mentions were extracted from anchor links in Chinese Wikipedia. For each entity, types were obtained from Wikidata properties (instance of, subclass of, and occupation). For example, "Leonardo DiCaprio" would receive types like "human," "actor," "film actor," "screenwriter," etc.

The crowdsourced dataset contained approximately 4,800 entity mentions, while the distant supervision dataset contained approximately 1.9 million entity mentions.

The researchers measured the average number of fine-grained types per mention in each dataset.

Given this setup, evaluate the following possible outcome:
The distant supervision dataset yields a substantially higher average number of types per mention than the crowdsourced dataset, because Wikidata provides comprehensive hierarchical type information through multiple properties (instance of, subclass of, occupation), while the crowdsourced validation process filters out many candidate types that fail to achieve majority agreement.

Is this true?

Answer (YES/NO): NO